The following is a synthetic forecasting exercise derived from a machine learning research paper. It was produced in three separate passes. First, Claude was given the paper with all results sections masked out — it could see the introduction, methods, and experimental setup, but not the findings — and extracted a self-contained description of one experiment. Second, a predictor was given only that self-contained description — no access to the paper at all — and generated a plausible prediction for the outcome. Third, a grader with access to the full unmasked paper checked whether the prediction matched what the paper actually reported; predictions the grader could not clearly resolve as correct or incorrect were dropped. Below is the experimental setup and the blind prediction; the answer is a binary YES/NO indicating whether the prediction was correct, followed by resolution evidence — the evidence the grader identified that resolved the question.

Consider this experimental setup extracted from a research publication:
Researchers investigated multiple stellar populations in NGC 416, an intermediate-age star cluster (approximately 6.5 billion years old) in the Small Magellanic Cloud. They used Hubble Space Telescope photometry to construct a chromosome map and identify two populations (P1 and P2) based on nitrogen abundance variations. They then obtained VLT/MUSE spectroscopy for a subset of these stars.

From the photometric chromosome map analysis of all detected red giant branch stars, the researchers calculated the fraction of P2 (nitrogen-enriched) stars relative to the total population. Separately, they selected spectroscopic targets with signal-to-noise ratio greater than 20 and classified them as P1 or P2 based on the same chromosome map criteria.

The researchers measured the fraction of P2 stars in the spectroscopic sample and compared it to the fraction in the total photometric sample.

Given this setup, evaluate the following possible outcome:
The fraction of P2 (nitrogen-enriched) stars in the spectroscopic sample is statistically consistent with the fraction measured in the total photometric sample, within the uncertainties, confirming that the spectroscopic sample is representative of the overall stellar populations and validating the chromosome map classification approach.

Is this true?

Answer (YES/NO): YES